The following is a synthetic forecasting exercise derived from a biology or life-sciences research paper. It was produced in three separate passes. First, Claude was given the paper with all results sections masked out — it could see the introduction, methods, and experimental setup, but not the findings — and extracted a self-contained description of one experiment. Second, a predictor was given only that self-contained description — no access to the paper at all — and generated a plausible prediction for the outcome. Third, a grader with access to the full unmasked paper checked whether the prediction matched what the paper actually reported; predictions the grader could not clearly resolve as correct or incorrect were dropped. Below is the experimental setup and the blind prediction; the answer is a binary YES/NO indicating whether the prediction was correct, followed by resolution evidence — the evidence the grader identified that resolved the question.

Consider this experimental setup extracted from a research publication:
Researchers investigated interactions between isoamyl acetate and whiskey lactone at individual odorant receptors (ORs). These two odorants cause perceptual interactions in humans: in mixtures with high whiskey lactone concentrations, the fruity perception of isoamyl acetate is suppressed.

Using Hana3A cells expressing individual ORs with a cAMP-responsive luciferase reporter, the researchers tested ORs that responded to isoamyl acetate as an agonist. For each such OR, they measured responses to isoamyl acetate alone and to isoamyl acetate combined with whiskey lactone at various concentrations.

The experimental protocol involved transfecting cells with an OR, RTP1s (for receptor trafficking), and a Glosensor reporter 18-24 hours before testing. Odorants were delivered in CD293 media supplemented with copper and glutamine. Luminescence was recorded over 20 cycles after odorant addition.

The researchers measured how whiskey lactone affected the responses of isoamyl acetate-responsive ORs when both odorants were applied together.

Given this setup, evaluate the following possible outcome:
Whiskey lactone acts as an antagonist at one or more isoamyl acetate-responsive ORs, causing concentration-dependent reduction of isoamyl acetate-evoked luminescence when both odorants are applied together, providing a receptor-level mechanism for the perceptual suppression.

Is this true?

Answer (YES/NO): NO